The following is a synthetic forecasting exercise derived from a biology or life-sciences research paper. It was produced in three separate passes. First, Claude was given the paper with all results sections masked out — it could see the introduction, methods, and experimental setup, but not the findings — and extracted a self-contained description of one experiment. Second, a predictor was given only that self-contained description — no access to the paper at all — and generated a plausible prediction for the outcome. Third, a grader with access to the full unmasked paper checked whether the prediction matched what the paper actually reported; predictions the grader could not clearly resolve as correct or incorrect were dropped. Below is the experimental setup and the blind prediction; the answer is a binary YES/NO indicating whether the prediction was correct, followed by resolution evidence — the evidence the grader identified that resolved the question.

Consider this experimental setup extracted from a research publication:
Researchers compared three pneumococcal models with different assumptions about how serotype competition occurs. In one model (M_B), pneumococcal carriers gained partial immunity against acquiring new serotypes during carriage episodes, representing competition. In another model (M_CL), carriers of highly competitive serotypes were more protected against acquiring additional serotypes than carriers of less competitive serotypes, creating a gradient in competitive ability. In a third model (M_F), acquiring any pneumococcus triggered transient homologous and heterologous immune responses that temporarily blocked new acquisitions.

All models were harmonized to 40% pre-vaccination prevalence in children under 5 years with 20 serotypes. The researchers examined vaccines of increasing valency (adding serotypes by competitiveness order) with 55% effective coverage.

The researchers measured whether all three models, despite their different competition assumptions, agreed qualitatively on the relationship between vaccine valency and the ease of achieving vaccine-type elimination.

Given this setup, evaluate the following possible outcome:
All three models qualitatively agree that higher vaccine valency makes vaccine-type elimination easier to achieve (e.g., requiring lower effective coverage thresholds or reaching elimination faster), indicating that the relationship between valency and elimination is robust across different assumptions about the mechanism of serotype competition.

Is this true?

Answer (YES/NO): NO